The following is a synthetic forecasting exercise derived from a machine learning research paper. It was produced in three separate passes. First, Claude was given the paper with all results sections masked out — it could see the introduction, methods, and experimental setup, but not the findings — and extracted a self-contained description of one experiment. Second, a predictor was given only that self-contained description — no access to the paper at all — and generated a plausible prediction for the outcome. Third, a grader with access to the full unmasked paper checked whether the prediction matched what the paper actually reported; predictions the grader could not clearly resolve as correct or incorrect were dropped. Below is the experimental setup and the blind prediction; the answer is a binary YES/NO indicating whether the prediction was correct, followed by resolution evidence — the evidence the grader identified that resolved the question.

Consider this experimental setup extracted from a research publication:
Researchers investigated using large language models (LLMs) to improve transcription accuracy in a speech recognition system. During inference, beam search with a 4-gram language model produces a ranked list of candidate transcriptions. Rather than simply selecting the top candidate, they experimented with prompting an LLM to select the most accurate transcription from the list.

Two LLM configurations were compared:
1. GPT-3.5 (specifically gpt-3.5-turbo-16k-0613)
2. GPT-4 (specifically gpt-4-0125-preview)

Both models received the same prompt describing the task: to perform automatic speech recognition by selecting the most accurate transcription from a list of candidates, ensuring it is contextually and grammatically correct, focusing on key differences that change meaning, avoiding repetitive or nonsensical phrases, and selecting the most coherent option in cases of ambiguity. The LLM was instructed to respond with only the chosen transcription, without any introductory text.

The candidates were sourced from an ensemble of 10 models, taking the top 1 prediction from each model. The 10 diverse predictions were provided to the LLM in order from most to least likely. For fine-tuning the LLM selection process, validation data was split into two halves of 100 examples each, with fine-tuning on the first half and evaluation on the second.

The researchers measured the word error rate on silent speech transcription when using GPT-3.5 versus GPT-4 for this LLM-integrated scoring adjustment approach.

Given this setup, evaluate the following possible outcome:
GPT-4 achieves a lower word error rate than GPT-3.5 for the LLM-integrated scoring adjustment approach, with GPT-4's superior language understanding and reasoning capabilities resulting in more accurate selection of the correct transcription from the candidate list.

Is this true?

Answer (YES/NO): NO